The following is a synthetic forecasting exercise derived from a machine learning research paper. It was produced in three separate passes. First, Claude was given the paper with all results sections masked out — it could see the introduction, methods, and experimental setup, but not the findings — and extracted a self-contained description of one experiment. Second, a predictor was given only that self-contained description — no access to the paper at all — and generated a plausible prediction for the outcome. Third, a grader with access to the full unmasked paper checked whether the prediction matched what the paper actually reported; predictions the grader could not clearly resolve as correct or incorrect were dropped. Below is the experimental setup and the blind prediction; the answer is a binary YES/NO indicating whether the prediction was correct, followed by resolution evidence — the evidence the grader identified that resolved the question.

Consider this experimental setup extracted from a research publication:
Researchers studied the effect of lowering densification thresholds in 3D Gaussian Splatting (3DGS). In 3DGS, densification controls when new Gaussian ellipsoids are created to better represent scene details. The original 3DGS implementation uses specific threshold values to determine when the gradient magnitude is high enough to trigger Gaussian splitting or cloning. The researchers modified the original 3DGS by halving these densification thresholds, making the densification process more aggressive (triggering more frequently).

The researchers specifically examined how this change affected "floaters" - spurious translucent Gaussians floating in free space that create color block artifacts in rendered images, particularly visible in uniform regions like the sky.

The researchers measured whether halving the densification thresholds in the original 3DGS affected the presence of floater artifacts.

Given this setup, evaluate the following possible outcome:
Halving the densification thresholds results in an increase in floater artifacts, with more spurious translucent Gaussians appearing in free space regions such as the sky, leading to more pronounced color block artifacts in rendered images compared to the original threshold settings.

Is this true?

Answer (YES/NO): YES